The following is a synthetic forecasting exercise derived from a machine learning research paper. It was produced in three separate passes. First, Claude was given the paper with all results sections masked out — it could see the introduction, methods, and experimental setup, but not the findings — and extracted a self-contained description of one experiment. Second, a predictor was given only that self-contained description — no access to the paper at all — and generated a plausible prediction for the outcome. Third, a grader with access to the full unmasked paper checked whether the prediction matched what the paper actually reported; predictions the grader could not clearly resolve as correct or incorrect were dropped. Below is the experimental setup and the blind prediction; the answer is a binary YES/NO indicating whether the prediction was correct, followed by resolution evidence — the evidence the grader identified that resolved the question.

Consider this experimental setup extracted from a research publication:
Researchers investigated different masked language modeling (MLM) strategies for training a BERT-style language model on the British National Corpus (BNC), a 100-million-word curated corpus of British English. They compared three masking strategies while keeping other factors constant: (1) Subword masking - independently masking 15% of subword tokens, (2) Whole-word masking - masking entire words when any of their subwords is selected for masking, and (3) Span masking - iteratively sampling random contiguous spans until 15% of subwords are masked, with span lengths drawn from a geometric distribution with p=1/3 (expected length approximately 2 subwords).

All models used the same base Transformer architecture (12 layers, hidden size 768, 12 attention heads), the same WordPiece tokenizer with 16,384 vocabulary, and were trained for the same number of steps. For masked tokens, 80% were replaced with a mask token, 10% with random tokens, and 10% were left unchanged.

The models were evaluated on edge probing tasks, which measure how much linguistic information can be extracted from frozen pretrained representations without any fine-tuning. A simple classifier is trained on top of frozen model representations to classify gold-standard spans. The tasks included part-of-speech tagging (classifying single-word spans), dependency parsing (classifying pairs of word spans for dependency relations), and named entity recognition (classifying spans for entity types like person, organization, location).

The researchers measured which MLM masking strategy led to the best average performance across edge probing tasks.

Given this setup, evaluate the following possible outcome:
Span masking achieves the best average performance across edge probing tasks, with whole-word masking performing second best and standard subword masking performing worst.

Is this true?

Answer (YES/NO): NO